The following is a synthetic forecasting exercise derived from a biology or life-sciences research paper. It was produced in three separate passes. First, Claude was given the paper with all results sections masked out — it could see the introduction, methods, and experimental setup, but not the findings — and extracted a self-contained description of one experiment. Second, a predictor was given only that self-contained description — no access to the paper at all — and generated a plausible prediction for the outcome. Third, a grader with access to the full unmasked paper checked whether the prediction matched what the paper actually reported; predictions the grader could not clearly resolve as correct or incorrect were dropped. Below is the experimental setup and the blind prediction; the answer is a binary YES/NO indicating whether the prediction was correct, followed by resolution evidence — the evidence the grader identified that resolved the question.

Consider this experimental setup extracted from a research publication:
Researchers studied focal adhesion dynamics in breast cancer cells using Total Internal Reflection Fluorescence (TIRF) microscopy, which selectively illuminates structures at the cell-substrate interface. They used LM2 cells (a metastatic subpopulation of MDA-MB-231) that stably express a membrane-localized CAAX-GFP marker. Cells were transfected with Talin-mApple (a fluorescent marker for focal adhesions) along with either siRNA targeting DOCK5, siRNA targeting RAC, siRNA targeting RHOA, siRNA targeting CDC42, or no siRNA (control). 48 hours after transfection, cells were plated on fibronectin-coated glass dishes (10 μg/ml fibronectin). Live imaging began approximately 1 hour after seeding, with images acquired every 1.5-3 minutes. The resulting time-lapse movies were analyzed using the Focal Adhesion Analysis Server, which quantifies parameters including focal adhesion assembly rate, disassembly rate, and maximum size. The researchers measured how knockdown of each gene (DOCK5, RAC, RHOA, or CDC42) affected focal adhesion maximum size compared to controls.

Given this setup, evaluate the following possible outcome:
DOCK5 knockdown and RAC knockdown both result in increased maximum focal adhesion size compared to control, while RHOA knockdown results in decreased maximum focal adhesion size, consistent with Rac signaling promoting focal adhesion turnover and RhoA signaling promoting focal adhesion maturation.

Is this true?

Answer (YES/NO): NO